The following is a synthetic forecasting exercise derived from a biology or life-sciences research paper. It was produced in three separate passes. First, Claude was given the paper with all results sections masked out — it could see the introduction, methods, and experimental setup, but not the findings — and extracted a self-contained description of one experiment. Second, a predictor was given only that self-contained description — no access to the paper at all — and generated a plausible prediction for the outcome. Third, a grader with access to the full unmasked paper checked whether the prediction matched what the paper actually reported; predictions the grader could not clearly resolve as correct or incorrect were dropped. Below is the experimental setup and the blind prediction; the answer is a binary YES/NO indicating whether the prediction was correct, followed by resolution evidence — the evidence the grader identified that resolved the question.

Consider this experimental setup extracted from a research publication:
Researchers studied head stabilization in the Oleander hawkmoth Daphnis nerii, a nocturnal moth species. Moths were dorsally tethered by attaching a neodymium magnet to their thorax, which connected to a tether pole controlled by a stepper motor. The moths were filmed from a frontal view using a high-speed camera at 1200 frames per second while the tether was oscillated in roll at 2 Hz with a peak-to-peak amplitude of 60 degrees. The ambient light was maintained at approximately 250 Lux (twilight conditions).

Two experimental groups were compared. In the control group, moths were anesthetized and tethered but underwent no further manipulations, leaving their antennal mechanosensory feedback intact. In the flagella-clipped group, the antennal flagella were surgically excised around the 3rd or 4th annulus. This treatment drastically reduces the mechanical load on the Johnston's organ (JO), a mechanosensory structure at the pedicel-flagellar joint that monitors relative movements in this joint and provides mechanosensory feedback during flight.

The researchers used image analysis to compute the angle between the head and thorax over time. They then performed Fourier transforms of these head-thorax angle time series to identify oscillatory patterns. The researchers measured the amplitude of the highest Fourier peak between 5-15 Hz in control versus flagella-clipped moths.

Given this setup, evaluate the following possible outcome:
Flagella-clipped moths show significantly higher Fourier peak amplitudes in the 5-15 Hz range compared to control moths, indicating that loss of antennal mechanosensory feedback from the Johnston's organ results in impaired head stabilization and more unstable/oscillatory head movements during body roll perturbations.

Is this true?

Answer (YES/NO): YES